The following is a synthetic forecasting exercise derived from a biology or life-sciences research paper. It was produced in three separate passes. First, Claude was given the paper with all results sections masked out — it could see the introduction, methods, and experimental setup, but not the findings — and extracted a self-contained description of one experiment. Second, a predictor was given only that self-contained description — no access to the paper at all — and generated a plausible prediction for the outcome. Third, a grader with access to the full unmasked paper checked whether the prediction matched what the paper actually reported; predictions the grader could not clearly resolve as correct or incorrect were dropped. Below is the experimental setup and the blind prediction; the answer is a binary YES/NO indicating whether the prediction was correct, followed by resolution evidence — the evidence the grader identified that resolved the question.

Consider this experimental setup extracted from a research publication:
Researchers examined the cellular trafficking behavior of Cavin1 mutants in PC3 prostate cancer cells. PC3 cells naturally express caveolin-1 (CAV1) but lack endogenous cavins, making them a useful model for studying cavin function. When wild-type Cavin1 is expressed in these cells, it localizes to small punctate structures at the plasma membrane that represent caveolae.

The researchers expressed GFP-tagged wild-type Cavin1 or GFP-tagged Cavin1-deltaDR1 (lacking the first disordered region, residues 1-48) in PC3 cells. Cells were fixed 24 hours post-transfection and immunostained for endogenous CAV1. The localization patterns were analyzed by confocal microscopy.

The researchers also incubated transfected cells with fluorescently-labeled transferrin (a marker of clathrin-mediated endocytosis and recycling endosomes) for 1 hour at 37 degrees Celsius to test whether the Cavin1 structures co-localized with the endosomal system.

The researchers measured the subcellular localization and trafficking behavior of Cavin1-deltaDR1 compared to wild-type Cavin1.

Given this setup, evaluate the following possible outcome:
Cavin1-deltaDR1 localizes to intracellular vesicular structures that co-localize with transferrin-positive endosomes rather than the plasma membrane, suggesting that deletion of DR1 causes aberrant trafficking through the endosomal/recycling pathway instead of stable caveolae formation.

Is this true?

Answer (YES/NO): NO